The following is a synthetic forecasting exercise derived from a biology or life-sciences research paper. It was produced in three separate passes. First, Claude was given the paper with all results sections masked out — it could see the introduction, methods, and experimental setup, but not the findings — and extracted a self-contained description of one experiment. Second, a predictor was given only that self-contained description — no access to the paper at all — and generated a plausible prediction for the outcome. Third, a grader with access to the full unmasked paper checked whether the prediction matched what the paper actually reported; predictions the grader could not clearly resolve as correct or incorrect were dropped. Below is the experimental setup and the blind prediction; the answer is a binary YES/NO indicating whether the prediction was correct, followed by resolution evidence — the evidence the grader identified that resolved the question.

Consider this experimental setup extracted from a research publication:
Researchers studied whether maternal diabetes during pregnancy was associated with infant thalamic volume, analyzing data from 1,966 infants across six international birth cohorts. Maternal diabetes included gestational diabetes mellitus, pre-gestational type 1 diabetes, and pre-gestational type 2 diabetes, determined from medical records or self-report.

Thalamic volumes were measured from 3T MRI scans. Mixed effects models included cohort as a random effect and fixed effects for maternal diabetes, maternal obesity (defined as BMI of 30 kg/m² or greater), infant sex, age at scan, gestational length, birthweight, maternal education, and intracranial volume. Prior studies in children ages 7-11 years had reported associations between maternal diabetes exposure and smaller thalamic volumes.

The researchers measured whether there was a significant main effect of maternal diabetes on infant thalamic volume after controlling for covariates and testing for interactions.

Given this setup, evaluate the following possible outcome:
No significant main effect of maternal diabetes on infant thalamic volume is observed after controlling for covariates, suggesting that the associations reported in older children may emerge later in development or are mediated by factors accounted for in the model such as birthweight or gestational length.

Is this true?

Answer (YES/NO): NO